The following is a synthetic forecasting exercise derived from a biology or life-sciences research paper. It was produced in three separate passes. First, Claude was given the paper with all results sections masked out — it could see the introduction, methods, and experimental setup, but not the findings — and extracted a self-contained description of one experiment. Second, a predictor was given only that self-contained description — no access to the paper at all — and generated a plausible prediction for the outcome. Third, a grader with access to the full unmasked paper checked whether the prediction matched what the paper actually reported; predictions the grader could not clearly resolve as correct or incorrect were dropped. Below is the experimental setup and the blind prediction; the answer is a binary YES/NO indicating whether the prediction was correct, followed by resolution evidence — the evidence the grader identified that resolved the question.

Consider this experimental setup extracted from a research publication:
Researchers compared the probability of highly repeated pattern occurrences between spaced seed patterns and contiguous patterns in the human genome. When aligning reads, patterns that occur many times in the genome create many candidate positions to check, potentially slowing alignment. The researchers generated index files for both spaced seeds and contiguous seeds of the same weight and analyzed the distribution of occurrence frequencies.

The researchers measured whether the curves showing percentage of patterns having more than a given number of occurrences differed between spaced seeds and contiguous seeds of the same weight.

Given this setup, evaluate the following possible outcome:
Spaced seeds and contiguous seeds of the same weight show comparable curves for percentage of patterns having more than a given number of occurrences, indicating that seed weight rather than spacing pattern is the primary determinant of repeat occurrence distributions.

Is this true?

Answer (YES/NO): YES